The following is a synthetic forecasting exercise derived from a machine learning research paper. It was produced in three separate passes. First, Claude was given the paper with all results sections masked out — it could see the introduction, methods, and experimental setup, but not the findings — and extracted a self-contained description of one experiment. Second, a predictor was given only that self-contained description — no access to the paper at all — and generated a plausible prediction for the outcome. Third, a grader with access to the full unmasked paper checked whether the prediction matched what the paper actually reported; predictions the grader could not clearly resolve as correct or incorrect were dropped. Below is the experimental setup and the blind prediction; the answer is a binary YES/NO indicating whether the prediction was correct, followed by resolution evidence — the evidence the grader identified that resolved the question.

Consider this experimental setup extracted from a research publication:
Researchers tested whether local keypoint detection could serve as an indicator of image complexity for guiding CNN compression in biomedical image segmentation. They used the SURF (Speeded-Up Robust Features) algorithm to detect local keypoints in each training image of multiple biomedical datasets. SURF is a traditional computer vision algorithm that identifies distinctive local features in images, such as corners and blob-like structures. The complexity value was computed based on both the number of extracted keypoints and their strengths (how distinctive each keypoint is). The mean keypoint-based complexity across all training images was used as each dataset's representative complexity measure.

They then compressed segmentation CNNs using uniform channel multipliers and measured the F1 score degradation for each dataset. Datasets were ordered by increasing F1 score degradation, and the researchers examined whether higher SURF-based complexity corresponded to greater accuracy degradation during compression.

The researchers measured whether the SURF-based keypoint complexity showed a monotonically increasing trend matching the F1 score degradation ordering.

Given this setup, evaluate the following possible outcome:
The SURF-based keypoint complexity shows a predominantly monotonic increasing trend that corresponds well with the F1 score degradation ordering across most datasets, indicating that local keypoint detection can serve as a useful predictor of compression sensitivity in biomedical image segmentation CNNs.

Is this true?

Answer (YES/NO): NO